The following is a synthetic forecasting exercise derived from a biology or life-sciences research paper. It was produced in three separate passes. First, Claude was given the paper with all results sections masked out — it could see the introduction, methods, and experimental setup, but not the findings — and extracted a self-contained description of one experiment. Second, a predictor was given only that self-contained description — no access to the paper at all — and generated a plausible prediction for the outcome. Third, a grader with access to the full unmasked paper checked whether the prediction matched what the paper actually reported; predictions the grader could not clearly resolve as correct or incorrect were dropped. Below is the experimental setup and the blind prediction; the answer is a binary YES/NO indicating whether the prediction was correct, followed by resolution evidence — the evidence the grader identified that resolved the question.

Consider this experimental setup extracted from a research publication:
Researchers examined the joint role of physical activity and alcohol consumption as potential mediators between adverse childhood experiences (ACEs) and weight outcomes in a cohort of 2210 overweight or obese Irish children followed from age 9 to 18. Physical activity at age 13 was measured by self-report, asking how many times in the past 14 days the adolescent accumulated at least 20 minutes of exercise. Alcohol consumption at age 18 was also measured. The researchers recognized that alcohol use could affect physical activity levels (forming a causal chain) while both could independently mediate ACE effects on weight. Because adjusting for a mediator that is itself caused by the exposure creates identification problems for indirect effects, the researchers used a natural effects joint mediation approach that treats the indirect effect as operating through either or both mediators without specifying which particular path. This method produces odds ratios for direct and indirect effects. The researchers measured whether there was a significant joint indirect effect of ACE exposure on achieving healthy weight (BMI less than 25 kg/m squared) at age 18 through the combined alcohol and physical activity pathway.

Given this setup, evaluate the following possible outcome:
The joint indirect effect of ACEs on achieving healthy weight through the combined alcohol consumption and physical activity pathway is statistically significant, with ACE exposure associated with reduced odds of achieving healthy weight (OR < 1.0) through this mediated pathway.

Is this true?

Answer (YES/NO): NO